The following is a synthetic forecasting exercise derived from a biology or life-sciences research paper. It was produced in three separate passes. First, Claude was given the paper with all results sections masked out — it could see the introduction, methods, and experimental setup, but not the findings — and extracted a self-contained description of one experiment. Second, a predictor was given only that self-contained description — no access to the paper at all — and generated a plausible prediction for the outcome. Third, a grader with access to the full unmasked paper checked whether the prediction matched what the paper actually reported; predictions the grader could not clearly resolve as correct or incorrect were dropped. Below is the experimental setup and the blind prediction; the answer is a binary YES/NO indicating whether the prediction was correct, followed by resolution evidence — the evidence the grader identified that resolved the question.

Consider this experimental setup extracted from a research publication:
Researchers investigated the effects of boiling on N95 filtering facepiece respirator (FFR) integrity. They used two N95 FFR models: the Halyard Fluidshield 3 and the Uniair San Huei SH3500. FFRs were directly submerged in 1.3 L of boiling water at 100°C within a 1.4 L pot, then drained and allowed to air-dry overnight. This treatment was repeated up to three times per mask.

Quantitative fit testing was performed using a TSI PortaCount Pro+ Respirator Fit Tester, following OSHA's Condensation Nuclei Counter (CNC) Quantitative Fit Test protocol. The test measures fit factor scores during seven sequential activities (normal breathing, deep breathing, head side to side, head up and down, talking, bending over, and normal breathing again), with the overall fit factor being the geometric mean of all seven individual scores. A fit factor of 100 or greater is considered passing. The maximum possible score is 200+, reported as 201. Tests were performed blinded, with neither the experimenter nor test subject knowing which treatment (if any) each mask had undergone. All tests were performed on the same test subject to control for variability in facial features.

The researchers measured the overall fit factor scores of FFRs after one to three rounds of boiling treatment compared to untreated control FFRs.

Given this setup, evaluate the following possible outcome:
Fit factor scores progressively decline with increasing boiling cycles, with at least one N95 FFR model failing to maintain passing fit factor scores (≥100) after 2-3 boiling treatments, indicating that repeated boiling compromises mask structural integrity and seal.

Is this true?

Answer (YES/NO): YES